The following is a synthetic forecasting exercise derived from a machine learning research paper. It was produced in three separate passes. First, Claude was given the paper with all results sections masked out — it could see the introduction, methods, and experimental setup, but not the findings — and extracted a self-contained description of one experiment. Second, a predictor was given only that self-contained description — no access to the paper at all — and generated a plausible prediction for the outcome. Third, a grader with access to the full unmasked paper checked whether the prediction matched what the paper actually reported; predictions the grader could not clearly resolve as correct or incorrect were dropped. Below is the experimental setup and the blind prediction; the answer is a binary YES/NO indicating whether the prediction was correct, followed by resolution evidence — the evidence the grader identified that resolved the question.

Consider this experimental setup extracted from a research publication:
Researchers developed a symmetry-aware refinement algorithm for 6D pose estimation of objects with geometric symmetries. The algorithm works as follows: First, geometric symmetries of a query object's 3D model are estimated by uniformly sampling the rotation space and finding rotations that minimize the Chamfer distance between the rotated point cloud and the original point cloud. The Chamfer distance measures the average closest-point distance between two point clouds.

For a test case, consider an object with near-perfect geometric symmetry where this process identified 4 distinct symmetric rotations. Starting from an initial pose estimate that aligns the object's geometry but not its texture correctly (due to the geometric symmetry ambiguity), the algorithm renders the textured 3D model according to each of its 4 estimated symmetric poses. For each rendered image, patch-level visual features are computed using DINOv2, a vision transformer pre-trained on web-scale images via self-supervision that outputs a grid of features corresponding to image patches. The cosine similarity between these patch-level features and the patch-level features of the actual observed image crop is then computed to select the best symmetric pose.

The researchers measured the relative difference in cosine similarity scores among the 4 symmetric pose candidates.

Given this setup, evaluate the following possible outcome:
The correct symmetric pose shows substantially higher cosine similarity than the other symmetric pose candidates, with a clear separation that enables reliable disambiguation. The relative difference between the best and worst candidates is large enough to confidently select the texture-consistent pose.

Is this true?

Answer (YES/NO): YES